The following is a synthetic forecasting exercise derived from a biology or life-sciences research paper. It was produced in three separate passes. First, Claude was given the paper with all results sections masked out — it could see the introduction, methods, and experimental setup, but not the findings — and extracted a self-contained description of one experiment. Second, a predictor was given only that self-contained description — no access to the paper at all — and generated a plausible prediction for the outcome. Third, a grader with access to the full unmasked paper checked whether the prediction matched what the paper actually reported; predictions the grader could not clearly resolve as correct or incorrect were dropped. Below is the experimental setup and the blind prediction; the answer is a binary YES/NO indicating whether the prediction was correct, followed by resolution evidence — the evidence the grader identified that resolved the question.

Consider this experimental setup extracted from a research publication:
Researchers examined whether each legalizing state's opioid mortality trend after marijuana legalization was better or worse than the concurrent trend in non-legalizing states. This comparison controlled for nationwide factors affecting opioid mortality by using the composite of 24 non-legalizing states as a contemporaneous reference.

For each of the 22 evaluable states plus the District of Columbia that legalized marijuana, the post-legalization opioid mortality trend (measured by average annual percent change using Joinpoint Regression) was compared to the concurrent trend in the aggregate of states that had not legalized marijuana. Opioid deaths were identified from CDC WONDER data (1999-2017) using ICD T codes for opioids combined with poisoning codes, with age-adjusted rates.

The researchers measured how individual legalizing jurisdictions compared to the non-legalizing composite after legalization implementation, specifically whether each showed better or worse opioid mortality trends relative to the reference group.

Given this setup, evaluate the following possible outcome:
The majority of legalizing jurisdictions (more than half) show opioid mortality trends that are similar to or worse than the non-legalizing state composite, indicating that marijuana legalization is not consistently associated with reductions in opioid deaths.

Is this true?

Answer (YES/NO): YES